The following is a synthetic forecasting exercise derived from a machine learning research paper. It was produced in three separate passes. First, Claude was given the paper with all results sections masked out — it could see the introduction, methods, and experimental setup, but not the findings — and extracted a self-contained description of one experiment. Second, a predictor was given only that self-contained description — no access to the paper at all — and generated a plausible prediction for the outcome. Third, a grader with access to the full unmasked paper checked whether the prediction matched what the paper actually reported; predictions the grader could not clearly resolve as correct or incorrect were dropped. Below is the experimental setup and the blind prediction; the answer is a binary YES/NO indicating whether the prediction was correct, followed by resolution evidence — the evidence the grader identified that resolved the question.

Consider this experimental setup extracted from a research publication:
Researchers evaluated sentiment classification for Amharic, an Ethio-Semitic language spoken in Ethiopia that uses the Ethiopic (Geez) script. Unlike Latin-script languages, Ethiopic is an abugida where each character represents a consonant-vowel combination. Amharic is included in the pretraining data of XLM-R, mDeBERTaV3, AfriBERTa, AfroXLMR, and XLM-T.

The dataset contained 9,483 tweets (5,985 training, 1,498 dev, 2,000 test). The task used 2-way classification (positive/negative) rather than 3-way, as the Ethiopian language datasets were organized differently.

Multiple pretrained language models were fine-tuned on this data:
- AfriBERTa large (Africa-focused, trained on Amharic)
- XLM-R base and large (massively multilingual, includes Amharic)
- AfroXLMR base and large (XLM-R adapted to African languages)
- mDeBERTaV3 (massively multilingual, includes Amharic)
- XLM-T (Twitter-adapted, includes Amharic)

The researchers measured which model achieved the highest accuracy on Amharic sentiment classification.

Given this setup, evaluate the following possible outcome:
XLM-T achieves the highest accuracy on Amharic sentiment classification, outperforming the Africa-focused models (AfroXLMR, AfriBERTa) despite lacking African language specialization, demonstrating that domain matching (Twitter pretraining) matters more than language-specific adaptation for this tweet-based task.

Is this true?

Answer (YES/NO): NO